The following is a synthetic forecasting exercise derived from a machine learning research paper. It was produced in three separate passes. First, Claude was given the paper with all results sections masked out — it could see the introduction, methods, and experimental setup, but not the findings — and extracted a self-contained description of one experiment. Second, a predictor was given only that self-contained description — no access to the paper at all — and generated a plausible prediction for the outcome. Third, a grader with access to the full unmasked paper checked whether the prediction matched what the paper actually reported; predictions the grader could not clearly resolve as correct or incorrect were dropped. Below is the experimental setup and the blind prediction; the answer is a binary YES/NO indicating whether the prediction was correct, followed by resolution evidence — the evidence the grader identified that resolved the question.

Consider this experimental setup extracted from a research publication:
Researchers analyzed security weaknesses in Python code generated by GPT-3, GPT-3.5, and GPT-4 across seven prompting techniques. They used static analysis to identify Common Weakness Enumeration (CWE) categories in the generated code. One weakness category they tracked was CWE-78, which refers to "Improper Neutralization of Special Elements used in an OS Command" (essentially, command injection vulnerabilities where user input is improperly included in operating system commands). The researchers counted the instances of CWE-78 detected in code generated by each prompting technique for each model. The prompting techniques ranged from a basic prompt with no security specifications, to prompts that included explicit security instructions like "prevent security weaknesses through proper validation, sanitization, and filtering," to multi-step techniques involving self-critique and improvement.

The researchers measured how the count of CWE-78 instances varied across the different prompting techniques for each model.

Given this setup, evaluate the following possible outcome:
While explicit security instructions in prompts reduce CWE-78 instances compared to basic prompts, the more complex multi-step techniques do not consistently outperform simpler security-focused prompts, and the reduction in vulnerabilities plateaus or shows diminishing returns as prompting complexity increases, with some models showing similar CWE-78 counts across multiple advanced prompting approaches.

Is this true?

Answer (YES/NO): NO